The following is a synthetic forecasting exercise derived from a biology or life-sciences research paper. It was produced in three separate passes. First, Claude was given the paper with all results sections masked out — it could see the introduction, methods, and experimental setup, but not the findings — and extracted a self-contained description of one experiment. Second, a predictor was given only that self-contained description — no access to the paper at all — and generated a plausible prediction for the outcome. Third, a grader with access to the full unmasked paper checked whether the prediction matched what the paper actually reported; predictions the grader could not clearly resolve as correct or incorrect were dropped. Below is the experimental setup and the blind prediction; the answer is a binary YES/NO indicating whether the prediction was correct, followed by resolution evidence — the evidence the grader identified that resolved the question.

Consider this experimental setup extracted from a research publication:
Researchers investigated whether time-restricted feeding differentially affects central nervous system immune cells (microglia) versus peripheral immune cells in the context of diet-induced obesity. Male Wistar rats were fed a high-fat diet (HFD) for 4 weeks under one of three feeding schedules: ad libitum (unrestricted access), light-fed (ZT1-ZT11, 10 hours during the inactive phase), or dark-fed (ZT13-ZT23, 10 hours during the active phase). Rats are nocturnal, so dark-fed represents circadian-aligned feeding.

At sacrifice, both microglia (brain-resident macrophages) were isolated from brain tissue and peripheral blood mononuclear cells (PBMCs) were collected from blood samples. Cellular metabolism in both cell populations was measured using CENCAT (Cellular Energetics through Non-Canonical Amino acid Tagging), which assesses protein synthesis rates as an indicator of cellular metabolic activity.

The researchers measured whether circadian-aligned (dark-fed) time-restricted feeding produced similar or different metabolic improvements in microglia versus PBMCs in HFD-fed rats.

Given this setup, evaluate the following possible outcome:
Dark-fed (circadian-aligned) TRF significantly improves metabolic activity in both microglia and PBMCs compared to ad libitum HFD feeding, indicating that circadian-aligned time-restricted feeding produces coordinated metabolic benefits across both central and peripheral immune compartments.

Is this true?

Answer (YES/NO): NO